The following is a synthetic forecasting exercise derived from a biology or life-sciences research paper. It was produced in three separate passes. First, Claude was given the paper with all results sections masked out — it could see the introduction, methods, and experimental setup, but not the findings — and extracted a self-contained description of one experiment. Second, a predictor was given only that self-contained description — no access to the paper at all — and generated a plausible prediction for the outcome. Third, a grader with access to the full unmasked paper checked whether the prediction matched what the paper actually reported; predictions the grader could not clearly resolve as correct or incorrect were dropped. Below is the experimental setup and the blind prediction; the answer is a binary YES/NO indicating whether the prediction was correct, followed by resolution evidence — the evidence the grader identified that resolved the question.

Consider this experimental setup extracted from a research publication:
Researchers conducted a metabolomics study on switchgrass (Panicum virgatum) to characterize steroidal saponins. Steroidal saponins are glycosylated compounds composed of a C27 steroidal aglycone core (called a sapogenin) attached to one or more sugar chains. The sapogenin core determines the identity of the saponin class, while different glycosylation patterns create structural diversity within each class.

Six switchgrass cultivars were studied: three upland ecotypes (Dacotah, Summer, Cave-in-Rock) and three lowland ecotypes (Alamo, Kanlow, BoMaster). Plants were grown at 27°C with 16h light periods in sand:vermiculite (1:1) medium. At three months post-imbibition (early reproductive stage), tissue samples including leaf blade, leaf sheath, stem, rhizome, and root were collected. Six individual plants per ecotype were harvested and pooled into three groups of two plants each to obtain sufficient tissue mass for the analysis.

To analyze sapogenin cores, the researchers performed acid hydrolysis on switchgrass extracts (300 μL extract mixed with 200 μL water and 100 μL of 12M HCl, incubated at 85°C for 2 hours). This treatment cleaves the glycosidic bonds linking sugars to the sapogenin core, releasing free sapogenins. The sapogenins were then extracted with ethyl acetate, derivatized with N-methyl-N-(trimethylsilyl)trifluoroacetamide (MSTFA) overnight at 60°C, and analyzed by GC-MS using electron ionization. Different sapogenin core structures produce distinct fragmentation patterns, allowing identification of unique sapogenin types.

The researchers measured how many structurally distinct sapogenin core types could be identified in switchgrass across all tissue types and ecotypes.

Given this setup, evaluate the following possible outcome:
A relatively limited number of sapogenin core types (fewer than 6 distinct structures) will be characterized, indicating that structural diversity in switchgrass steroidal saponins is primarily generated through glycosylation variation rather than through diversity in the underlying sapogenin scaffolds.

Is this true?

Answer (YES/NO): YES